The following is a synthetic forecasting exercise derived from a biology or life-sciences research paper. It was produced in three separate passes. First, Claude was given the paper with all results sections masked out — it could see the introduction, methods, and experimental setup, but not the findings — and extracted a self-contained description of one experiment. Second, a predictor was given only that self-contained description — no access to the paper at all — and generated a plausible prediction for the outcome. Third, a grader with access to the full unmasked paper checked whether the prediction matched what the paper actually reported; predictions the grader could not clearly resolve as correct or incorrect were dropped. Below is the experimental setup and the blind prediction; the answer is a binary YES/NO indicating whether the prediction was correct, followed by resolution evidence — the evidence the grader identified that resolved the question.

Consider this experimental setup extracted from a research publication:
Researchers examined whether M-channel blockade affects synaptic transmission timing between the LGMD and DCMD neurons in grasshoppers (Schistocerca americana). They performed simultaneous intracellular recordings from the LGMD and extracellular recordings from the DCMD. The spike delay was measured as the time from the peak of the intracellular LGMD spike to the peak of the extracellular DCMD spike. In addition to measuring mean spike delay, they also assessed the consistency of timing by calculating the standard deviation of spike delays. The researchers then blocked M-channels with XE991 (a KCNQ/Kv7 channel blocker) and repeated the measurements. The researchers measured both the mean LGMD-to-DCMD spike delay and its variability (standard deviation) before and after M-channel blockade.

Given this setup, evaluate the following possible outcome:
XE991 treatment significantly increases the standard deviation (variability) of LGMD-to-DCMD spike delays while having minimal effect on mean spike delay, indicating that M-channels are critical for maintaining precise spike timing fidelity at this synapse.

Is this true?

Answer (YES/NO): NO